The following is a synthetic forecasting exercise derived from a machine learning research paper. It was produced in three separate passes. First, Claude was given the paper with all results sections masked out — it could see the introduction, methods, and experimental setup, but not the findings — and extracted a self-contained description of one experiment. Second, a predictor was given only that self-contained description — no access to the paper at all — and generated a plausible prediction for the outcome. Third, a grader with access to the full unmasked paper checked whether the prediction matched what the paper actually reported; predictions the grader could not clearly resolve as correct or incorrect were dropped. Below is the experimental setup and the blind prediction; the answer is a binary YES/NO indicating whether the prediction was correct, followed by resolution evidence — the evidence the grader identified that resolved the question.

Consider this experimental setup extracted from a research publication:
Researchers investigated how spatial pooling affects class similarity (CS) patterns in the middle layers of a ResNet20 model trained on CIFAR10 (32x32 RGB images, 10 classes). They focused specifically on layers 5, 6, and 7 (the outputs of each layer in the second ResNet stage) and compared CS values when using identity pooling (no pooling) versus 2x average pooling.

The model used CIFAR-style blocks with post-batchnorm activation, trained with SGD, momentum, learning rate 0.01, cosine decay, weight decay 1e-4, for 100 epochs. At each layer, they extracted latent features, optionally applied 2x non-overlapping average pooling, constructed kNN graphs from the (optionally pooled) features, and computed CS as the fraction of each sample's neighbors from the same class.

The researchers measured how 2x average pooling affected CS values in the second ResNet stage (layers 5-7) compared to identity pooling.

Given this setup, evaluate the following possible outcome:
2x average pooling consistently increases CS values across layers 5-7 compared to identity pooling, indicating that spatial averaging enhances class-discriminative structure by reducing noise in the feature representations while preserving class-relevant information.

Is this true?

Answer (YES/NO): YES